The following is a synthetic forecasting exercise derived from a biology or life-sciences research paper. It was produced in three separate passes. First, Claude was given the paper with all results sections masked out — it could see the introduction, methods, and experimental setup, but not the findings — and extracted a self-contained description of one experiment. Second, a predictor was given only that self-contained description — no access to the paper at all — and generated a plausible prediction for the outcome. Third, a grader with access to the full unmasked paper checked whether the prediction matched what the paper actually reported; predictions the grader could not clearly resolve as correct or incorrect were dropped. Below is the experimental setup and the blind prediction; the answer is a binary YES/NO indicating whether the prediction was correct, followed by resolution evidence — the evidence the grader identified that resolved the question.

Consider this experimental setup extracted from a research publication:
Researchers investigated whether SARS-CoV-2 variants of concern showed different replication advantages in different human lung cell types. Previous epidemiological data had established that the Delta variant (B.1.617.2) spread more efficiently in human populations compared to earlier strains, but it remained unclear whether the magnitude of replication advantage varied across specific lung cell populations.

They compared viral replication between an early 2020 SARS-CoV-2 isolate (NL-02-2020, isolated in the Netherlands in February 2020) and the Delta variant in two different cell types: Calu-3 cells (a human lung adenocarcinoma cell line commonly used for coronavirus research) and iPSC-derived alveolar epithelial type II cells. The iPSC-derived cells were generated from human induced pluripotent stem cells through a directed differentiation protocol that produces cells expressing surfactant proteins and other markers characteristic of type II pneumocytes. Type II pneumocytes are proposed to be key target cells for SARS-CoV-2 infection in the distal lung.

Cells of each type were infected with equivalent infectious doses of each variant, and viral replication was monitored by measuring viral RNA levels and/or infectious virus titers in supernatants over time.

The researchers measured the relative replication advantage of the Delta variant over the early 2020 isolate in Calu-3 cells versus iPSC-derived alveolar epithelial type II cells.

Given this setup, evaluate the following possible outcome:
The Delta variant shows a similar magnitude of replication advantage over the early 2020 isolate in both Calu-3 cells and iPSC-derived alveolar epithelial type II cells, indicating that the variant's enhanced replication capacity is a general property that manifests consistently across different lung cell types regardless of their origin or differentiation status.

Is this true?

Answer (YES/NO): NO